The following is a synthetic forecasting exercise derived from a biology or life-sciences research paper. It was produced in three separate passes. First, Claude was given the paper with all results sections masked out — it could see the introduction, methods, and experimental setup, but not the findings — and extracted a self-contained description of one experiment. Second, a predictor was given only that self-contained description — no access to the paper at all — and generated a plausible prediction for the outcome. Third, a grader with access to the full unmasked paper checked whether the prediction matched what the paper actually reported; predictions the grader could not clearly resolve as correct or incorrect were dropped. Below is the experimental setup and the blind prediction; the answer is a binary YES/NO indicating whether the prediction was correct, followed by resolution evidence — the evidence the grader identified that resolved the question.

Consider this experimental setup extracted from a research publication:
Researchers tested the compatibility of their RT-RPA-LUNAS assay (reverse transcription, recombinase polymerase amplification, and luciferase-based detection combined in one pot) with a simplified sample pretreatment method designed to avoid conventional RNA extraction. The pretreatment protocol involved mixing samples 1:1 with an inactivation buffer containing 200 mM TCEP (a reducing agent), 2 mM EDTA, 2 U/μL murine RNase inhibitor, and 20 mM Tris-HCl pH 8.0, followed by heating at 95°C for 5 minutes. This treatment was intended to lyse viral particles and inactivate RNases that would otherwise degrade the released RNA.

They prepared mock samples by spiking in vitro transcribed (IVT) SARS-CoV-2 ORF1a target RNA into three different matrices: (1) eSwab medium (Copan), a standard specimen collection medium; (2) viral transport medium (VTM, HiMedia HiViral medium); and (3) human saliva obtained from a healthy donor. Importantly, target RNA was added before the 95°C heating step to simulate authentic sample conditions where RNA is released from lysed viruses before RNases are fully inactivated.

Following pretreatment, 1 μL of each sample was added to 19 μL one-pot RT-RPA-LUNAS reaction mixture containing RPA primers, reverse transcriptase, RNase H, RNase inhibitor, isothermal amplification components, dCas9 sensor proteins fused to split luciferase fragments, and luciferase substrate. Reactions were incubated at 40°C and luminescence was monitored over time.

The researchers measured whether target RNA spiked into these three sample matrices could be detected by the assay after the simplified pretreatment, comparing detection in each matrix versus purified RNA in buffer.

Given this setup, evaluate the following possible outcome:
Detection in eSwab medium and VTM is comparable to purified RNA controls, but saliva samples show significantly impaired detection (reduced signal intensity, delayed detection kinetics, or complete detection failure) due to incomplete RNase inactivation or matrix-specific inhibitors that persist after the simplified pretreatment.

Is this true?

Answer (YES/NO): NO